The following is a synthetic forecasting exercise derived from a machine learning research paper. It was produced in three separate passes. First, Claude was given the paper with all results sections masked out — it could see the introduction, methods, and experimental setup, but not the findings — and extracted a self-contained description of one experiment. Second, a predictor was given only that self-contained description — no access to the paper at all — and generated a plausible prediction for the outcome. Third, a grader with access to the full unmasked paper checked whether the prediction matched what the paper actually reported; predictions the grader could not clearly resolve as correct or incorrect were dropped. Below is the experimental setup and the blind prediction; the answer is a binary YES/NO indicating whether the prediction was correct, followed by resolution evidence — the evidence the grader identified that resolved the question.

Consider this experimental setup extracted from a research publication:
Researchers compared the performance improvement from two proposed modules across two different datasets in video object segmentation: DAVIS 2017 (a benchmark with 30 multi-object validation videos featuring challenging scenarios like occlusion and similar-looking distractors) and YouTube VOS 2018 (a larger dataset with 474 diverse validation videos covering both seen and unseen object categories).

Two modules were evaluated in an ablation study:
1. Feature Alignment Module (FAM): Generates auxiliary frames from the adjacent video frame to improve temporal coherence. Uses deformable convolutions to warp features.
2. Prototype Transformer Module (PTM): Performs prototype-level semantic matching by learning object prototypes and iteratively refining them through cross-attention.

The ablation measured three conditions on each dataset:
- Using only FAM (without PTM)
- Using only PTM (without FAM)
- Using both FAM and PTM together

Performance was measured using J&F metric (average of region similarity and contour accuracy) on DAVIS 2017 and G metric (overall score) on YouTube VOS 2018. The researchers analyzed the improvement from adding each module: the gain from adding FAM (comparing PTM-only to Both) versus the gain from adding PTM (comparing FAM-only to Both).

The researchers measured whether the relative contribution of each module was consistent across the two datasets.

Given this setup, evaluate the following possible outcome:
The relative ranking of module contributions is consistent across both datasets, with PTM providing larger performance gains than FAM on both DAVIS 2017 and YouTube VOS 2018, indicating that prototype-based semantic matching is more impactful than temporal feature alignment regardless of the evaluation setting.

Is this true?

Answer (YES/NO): YES